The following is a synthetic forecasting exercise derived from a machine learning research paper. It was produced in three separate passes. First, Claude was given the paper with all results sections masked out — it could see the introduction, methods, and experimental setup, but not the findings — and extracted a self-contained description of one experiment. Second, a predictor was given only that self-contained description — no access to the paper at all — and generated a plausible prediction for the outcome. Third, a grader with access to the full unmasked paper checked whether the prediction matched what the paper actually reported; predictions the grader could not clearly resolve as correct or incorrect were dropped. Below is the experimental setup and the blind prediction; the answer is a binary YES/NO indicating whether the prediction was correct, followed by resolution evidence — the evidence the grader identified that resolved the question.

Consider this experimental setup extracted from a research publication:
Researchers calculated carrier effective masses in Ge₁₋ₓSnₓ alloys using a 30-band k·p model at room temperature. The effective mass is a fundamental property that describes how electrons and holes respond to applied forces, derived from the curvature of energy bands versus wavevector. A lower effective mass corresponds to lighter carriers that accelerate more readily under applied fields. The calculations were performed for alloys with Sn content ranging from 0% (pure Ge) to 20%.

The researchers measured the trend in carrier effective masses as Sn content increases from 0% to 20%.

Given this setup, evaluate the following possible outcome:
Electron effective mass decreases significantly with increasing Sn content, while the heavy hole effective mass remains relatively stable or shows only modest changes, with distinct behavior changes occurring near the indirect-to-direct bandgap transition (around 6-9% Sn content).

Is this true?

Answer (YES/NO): NO